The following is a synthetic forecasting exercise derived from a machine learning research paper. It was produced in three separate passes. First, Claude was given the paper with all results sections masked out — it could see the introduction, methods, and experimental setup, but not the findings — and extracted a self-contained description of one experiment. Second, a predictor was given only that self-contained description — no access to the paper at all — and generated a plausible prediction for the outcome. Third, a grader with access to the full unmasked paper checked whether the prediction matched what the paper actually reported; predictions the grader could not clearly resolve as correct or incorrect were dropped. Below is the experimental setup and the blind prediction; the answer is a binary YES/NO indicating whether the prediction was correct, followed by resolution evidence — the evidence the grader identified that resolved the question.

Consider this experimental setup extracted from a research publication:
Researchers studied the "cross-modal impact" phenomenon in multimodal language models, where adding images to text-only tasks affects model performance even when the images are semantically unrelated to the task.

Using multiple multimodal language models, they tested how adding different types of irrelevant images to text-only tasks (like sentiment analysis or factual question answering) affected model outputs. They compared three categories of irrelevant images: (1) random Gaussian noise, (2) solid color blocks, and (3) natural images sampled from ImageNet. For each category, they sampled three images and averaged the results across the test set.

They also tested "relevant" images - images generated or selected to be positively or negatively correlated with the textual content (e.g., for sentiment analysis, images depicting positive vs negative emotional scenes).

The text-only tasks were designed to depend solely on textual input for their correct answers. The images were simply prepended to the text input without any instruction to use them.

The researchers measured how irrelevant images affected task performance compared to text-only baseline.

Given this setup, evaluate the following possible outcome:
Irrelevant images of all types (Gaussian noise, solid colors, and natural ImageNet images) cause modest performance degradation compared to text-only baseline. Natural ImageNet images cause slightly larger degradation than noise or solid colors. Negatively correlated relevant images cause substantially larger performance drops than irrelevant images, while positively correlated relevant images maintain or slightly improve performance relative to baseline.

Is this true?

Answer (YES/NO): NO